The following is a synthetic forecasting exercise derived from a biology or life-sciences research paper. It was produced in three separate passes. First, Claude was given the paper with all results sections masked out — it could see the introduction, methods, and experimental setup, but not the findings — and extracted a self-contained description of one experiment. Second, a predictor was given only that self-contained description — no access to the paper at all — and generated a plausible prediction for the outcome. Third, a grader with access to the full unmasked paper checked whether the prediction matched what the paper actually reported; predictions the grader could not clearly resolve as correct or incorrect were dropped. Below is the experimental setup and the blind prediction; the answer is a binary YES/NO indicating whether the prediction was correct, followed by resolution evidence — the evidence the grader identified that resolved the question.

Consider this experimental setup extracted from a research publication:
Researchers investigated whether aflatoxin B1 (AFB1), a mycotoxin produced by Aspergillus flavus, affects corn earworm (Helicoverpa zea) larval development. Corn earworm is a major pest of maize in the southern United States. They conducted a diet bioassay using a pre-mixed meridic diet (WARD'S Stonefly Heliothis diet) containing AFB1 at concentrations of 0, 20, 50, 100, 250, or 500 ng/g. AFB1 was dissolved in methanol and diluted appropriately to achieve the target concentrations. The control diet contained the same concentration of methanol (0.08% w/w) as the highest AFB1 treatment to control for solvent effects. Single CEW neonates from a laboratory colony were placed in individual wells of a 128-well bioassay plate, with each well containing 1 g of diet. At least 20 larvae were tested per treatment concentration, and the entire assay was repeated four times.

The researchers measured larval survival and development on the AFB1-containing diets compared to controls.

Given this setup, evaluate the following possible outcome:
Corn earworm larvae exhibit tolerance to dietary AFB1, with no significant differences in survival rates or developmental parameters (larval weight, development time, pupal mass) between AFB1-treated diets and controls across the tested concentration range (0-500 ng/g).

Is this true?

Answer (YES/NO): NO